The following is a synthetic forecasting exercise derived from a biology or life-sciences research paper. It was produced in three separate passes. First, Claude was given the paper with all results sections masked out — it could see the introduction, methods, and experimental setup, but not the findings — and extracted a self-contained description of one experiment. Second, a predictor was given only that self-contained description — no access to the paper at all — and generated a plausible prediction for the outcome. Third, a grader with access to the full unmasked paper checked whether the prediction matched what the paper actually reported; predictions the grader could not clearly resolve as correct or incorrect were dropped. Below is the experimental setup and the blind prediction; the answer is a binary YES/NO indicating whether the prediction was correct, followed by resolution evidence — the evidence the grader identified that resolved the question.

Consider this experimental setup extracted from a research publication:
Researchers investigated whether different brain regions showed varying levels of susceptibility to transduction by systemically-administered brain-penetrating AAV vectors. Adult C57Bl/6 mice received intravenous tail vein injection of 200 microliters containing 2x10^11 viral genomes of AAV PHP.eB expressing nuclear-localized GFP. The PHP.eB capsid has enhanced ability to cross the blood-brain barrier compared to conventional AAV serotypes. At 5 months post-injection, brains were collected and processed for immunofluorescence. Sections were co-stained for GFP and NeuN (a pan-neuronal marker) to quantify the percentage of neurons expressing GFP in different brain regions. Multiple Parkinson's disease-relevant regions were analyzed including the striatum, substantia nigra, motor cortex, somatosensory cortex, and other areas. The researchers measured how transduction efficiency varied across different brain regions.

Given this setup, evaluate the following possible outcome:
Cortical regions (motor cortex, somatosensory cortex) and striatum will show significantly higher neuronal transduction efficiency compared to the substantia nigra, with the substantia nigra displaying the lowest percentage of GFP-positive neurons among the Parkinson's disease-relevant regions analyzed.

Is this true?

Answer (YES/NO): NO